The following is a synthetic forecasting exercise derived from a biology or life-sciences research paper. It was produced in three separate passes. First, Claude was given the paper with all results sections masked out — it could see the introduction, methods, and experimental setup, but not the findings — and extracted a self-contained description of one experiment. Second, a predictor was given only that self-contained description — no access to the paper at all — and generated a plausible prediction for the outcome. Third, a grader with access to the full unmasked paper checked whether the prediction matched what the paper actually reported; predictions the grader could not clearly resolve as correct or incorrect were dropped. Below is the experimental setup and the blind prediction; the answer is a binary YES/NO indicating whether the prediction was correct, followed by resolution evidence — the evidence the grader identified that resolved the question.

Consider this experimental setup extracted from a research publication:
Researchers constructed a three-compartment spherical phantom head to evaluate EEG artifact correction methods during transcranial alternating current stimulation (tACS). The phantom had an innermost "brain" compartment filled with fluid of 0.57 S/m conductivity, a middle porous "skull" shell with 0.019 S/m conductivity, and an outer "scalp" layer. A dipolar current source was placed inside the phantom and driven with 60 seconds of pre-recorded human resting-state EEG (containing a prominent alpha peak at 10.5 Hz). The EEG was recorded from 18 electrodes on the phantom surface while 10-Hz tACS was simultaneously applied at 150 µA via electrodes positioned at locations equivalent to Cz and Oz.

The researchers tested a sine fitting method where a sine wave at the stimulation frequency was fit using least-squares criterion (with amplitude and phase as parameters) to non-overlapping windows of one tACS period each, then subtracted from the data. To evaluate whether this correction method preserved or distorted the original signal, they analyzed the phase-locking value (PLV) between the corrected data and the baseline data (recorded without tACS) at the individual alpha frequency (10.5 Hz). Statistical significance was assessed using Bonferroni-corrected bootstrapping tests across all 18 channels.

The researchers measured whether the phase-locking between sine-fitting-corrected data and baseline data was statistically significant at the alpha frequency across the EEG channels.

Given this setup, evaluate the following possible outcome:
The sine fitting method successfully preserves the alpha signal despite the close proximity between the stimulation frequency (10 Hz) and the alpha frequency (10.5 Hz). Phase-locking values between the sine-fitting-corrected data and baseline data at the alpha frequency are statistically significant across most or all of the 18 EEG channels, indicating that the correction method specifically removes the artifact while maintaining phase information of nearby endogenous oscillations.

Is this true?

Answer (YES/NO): NO